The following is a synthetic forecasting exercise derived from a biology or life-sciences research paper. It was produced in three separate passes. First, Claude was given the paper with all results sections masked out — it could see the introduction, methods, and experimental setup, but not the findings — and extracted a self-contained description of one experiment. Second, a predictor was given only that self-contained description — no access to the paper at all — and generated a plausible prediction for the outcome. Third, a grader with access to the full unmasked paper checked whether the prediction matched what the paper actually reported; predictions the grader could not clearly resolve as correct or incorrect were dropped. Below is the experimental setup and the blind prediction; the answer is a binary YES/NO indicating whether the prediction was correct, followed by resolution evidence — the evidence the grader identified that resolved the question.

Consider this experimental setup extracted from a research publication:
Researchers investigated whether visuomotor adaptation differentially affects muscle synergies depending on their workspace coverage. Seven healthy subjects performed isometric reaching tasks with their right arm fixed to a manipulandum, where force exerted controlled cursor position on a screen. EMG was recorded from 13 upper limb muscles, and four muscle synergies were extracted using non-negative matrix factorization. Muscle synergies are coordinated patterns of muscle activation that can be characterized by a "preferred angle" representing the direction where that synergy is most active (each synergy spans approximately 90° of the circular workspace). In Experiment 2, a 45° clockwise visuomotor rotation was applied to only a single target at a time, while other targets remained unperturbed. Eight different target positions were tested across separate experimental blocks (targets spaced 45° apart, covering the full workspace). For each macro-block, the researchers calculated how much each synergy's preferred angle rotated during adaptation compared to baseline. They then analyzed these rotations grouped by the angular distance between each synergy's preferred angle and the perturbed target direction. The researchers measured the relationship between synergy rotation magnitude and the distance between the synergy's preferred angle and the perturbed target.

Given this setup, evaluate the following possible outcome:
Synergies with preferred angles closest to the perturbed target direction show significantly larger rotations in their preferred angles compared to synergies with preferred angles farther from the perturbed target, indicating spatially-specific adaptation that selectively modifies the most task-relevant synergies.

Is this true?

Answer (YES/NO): NO